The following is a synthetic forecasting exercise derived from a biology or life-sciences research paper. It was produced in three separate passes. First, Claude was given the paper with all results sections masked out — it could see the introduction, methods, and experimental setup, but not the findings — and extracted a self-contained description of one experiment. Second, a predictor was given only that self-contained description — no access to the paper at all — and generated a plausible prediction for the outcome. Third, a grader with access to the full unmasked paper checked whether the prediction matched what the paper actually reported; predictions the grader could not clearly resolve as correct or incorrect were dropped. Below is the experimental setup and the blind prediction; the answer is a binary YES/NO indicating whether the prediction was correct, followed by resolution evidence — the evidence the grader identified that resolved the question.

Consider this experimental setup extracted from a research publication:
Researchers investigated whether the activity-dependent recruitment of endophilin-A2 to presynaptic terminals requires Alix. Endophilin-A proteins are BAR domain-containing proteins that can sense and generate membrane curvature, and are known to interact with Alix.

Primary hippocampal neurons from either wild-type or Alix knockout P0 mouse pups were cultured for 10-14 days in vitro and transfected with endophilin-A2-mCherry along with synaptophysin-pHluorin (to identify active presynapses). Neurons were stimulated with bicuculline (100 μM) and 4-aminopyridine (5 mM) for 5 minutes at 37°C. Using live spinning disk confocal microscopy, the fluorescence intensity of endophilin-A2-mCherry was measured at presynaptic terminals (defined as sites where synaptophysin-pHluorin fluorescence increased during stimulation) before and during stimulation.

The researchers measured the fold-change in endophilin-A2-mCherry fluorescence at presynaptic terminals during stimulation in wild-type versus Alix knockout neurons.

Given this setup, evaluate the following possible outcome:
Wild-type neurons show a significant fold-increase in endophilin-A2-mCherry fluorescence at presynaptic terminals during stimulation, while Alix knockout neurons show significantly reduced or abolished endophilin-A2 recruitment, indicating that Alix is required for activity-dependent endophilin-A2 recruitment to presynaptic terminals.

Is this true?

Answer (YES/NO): YES